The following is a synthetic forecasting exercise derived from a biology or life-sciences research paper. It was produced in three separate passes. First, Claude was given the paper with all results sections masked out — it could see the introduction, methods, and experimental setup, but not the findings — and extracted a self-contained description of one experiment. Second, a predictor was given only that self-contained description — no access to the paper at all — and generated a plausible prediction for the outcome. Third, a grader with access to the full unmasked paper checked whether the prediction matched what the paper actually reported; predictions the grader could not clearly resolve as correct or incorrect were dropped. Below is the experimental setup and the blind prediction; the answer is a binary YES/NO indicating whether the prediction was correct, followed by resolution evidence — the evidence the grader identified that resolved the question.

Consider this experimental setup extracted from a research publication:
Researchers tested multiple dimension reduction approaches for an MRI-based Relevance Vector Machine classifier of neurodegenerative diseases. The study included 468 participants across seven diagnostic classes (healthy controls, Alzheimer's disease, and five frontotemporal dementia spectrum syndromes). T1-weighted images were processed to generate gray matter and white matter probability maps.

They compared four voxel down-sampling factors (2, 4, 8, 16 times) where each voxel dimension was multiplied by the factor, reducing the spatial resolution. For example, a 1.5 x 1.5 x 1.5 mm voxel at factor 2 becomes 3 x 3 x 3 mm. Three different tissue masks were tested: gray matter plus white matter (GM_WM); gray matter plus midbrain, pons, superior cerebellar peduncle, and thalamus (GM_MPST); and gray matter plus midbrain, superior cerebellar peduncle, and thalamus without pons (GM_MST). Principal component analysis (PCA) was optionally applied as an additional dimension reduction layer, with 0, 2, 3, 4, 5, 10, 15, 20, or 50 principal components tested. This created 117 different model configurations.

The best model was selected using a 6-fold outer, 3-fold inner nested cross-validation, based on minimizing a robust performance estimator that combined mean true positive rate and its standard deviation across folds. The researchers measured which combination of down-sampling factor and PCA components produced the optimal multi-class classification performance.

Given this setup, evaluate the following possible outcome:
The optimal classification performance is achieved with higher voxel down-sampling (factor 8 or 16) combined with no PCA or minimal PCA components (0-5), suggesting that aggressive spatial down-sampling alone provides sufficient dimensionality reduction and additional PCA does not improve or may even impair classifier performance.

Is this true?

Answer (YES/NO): NO